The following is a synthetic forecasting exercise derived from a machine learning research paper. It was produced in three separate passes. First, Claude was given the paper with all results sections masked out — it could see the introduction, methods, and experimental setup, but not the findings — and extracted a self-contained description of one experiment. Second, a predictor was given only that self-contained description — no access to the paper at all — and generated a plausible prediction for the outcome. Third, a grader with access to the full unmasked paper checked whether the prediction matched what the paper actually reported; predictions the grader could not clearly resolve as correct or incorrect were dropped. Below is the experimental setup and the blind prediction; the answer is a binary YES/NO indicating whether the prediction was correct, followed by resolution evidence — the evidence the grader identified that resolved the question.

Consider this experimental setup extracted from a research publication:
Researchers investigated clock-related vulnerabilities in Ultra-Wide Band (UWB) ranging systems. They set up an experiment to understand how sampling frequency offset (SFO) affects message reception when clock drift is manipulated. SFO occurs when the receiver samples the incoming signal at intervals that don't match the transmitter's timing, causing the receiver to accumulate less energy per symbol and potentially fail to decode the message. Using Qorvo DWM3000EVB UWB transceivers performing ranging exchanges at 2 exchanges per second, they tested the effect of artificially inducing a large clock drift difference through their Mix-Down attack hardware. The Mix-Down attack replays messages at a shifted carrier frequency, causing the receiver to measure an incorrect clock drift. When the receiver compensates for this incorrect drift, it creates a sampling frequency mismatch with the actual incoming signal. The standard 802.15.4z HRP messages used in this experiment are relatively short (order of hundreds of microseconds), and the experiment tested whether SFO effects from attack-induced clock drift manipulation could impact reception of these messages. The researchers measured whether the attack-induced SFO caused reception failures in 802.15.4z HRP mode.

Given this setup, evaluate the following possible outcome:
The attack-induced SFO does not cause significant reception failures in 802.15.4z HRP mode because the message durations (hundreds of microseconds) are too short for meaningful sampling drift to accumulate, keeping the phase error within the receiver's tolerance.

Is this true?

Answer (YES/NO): NO